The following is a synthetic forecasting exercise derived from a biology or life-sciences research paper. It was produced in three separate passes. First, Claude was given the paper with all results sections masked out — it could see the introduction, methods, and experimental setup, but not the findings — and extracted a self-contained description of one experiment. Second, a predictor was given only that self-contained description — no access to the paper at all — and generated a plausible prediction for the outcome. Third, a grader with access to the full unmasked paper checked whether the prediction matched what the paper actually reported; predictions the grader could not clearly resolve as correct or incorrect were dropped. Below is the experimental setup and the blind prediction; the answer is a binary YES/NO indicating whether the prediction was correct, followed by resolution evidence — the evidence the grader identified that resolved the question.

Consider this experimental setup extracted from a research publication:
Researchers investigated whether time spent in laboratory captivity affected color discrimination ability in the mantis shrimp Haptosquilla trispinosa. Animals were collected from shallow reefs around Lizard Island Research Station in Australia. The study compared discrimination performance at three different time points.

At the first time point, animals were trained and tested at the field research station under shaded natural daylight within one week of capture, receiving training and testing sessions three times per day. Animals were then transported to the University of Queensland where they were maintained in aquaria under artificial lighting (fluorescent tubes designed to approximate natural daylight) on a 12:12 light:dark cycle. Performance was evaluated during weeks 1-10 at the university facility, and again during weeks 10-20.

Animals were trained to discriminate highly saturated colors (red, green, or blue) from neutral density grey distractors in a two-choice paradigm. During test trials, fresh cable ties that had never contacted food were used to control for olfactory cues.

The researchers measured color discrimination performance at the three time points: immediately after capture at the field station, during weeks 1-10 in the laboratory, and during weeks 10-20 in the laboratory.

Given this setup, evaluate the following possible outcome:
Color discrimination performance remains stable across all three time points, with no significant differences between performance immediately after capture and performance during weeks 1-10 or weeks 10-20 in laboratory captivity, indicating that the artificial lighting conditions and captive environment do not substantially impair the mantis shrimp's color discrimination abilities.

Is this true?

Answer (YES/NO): NO